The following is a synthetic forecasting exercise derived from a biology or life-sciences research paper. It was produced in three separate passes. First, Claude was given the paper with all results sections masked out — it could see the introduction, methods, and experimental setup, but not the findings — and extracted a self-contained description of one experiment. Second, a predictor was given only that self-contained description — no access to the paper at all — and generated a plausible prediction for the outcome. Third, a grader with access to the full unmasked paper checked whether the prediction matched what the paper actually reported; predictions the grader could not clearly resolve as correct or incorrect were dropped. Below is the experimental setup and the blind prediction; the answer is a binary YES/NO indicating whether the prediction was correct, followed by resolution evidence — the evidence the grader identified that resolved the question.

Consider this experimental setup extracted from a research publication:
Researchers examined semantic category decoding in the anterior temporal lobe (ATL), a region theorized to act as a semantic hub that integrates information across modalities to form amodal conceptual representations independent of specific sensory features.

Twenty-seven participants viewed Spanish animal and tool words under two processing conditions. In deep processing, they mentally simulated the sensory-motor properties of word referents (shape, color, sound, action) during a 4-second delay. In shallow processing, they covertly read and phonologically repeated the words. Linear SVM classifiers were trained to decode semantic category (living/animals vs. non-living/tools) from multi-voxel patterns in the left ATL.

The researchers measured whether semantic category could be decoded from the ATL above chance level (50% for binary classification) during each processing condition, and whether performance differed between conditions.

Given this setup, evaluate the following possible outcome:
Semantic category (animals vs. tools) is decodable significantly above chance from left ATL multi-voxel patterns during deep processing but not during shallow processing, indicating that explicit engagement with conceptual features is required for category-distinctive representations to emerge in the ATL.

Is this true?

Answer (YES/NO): NO